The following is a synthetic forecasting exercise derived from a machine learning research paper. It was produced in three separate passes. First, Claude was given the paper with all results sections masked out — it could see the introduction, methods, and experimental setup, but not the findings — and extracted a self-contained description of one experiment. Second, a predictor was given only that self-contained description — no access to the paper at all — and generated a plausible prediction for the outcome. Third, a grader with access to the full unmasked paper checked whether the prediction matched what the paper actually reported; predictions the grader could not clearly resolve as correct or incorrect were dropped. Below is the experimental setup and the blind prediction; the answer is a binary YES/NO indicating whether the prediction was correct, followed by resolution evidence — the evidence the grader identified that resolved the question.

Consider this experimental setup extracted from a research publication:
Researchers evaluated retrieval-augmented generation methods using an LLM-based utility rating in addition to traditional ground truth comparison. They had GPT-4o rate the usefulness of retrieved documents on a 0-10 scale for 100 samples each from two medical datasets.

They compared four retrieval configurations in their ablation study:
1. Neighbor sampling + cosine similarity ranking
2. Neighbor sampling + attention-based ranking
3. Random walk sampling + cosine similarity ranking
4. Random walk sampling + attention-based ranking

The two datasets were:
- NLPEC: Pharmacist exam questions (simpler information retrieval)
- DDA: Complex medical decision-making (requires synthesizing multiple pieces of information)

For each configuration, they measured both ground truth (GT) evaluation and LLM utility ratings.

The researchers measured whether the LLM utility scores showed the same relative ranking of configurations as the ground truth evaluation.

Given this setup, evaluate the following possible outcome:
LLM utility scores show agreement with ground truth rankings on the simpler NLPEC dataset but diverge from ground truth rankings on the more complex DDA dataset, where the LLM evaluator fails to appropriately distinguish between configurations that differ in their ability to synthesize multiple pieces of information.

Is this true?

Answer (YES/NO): NO